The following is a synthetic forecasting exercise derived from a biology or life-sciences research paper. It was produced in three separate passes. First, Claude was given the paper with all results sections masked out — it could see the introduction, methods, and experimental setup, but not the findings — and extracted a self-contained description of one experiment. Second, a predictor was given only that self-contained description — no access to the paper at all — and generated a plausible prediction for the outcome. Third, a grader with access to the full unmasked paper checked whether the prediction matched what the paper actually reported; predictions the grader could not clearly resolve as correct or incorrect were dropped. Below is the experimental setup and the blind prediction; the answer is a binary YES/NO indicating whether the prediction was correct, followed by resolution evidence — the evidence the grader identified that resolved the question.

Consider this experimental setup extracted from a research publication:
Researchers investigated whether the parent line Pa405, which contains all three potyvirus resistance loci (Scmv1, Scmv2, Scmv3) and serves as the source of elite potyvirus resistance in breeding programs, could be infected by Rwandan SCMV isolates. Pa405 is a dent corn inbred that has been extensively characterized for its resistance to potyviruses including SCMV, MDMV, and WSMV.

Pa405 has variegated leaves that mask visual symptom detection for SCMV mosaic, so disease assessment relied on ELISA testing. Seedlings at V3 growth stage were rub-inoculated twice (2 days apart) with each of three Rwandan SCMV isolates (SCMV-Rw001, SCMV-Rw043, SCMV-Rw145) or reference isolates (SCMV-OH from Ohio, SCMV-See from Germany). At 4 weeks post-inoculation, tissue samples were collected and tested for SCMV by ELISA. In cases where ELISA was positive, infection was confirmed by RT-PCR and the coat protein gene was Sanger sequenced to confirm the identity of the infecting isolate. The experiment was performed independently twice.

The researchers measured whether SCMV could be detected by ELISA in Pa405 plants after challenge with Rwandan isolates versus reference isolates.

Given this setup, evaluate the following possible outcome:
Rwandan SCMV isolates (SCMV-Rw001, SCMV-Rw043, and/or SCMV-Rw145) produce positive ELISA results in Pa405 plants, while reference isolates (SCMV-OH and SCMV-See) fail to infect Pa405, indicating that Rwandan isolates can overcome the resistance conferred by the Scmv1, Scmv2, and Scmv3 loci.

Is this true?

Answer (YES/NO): YES